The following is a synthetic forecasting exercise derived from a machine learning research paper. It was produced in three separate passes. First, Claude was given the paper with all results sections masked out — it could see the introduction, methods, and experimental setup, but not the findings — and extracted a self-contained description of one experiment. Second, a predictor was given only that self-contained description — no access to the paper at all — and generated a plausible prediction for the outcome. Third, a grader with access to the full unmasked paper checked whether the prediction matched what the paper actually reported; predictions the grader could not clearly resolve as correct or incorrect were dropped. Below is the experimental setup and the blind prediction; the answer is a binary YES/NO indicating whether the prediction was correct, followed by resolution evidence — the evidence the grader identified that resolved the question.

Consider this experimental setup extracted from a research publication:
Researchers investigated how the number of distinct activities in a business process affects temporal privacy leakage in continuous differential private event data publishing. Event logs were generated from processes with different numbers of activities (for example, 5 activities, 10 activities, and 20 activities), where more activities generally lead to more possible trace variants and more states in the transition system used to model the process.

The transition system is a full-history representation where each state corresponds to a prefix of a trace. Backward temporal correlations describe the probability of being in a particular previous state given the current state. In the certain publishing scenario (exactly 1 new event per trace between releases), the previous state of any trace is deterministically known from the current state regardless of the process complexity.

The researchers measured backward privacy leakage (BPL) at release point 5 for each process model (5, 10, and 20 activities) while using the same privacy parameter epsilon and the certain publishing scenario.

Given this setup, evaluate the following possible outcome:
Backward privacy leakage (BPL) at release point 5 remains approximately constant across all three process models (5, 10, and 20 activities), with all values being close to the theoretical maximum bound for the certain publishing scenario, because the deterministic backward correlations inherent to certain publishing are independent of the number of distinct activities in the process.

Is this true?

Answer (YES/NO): YES